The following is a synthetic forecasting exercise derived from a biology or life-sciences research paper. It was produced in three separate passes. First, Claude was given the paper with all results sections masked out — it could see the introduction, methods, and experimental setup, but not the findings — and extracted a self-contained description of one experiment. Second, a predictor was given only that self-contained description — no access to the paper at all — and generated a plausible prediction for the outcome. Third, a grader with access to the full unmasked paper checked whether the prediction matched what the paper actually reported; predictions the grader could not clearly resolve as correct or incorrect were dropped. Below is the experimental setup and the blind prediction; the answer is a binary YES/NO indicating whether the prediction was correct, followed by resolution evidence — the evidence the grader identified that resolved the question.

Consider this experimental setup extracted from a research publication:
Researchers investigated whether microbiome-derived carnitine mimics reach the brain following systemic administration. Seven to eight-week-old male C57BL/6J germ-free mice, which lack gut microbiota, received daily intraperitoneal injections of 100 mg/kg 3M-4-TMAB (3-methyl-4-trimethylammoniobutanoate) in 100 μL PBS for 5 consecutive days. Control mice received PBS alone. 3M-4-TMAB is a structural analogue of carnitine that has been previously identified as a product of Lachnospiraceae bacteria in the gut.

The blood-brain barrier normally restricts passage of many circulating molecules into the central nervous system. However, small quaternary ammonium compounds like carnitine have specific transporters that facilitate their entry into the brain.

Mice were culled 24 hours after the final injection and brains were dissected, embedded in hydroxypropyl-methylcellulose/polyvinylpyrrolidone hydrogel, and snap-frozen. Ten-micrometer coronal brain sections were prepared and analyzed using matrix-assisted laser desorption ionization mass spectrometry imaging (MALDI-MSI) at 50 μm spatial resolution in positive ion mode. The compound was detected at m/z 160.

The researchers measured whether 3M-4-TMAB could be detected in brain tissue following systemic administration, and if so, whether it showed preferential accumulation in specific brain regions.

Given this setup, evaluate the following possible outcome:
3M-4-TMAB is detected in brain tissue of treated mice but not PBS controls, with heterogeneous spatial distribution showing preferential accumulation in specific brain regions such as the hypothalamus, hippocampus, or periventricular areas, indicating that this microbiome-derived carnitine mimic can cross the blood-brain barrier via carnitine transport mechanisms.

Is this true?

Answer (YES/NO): NO